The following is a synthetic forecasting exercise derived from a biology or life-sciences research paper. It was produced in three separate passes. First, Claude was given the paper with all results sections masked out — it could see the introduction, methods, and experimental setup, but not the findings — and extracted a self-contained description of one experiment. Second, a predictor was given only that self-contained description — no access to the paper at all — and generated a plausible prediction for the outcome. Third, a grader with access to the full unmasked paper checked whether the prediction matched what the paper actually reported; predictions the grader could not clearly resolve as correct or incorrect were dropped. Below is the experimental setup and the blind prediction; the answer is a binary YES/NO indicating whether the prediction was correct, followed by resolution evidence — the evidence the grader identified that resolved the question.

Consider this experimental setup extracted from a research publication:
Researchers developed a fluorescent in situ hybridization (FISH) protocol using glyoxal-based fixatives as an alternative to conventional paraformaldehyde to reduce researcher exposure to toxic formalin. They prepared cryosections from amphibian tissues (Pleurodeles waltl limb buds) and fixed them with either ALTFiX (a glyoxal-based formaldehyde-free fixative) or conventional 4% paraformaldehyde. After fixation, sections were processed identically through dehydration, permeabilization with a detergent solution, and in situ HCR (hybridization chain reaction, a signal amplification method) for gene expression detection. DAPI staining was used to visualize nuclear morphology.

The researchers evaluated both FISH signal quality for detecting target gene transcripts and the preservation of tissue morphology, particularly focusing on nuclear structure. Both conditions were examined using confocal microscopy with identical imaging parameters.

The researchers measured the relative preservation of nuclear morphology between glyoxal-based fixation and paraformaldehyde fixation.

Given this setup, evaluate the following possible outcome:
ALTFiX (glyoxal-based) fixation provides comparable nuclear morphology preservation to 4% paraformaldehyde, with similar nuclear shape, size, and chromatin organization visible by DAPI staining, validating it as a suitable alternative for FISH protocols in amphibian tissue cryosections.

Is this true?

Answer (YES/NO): NO